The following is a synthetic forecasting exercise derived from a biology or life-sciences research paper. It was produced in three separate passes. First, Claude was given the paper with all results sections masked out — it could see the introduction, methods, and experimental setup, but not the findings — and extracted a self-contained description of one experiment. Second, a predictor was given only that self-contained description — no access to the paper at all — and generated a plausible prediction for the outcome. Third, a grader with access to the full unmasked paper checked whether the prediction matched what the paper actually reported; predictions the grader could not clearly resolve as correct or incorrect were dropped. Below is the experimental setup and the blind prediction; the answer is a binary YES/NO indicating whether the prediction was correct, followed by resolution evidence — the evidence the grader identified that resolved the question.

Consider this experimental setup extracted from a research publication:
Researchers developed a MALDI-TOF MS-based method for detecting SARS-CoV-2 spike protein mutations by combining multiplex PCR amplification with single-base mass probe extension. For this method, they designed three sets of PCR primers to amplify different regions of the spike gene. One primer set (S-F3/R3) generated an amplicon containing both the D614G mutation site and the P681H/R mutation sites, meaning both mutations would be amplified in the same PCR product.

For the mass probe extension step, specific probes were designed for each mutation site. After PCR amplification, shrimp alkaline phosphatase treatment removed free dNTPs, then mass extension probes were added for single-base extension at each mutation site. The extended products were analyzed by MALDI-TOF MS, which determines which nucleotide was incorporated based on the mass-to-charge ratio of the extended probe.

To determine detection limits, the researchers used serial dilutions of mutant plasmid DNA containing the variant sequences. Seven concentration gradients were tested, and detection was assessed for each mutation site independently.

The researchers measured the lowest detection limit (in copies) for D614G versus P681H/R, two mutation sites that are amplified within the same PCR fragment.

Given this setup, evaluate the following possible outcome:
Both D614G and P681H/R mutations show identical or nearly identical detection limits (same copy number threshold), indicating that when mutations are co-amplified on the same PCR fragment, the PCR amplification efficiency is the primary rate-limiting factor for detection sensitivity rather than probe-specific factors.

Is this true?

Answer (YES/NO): NO